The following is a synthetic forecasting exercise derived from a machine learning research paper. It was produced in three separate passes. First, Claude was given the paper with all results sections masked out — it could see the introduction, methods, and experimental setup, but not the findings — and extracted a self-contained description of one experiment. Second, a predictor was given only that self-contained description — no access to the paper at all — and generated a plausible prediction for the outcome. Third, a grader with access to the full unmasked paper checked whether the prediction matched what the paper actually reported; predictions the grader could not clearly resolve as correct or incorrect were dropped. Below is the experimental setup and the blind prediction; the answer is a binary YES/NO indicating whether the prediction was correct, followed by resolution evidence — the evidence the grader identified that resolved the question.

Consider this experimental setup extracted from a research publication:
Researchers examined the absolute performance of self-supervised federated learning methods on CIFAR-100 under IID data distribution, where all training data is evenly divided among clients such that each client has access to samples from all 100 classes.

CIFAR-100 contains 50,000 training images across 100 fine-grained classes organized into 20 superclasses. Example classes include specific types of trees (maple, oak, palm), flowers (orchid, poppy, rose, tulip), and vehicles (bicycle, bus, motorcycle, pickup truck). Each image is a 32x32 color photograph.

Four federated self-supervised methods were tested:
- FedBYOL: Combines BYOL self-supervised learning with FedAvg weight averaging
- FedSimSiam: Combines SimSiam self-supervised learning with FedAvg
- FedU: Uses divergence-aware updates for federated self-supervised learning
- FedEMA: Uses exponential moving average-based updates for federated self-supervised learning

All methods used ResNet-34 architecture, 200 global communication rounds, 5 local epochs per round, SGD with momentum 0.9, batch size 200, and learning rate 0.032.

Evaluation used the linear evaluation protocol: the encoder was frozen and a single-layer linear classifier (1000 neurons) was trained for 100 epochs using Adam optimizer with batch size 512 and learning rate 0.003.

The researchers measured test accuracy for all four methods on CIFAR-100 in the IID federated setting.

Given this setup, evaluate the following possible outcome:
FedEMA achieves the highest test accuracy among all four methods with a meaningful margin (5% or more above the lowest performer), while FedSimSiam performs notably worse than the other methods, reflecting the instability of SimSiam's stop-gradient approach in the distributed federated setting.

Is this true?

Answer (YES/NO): NO